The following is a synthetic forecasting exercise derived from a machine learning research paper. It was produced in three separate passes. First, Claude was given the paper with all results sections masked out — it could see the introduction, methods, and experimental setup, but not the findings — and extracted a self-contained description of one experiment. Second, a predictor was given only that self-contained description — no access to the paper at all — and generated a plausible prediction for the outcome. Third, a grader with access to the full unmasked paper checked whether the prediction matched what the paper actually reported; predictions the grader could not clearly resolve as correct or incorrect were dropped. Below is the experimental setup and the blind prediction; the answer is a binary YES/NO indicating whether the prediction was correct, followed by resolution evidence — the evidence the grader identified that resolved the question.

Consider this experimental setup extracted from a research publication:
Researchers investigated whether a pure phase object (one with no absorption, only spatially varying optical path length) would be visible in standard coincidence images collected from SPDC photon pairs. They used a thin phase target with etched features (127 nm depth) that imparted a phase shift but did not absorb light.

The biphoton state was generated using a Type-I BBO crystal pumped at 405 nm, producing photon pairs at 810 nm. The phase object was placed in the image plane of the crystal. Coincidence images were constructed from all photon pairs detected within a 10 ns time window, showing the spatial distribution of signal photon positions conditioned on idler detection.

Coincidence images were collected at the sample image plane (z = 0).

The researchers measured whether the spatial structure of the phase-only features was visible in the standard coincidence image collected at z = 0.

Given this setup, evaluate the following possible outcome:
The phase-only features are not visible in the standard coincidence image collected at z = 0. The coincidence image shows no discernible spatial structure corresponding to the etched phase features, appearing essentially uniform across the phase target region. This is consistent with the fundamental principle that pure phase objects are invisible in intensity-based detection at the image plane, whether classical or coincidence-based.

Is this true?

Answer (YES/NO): YES